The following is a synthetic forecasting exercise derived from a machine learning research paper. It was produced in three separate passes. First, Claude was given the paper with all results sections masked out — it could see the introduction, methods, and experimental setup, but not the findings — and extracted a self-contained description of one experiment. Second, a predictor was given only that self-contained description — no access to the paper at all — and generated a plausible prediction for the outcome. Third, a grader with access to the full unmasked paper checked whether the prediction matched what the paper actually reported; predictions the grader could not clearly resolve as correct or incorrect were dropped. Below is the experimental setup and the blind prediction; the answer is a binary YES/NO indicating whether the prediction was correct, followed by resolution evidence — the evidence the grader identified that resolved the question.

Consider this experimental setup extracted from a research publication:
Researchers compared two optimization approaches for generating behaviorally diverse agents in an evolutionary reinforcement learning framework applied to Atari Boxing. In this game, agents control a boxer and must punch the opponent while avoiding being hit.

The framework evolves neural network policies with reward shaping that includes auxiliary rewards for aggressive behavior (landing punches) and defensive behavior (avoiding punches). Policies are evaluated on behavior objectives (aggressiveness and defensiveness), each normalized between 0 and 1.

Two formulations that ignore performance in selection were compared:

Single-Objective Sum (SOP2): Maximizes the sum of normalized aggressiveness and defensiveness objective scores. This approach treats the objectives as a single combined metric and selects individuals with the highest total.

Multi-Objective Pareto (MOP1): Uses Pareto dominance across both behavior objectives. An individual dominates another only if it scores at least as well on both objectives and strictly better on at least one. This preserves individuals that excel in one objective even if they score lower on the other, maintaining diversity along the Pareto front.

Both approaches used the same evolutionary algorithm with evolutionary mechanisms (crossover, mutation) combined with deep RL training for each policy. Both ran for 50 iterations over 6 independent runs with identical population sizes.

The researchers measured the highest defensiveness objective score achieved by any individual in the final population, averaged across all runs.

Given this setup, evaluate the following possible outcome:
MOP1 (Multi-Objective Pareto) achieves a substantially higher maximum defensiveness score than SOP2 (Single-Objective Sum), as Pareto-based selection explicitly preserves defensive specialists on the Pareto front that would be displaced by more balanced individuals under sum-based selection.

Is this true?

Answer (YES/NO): YES